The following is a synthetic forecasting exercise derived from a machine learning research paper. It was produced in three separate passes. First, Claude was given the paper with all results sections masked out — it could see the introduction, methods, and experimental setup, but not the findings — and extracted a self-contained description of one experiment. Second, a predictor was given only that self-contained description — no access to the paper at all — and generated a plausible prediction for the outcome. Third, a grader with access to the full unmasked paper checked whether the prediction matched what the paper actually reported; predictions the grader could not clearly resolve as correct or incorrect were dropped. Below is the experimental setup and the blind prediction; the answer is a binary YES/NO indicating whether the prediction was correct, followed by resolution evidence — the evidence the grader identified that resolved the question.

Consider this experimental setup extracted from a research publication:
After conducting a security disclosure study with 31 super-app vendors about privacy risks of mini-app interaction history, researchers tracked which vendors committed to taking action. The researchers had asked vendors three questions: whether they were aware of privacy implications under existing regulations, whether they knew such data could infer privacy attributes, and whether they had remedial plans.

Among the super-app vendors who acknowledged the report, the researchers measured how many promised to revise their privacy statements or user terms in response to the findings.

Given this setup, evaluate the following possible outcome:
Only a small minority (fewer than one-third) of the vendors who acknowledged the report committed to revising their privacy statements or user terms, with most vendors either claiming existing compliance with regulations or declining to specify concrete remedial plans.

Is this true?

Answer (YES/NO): NO